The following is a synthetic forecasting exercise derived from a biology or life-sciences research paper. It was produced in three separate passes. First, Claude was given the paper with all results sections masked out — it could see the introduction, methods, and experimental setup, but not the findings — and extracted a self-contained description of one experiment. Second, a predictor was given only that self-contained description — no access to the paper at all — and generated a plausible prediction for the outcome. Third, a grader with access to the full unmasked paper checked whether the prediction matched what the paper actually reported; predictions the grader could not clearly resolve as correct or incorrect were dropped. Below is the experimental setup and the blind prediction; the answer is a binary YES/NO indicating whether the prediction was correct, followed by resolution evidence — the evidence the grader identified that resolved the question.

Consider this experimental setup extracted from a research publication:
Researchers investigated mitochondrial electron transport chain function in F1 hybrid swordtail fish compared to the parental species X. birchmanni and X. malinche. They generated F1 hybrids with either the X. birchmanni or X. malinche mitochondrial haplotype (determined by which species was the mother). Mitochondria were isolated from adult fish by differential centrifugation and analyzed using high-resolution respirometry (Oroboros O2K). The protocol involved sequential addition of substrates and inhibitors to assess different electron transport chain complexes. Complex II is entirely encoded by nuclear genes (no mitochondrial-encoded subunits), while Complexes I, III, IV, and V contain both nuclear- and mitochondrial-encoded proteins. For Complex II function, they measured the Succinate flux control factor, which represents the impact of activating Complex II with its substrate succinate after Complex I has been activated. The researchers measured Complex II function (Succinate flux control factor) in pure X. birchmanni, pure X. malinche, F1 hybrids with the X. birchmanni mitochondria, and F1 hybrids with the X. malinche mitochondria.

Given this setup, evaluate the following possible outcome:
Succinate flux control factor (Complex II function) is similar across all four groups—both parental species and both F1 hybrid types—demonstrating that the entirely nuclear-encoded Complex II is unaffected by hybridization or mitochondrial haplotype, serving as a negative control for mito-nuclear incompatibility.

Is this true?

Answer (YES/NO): YES